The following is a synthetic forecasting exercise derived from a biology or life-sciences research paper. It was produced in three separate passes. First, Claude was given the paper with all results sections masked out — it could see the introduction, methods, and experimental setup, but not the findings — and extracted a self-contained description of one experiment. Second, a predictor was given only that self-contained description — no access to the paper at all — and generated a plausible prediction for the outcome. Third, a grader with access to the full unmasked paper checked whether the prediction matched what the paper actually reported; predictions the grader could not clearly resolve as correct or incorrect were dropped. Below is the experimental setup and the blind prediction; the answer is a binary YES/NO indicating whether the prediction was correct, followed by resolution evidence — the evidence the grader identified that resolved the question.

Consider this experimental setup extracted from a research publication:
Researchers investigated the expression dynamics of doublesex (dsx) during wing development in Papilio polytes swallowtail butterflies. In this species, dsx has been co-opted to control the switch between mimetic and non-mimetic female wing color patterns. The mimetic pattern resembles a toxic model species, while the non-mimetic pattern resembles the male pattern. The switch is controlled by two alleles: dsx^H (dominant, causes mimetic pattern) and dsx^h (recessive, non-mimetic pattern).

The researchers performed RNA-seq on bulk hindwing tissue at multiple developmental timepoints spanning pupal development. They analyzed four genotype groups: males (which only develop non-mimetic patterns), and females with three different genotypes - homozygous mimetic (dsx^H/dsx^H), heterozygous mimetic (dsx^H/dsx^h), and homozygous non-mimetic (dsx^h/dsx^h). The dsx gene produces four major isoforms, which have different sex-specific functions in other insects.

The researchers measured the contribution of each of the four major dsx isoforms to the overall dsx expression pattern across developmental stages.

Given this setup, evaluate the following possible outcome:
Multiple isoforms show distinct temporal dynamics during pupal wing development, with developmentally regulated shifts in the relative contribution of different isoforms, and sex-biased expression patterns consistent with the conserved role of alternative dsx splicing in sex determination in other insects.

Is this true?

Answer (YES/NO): NO